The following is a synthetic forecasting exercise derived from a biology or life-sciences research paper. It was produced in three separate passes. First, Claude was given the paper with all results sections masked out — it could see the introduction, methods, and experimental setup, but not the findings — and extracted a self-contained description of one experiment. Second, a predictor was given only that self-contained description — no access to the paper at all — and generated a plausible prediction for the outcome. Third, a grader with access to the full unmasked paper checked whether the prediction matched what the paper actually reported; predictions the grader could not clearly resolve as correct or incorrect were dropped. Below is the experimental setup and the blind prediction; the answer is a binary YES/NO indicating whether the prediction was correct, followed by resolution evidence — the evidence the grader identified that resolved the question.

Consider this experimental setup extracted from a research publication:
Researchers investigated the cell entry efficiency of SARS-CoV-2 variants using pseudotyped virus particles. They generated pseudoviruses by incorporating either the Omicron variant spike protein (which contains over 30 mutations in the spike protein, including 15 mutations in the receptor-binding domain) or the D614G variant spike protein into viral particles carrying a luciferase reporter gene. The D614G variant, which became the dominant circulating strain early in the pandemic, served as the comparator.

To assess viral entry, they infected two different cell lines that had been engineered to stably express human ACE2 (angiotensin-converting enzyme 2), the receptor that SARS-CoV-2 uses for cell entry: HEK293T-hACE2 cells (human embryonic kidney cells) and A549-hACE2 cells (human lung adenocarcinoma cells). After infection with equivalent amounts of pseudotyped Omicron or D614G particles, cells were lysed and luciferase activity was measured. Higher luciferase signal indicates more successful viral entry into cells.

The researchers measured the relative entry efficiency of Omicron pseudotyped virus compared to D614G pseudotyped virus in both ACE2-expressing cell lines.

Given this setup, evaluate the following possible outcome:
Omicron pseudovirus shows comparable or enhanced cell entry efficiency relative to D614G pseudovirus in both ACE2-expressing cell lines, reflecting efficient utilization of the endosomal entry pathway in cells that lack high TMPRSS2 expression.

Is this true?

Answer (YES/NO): NO